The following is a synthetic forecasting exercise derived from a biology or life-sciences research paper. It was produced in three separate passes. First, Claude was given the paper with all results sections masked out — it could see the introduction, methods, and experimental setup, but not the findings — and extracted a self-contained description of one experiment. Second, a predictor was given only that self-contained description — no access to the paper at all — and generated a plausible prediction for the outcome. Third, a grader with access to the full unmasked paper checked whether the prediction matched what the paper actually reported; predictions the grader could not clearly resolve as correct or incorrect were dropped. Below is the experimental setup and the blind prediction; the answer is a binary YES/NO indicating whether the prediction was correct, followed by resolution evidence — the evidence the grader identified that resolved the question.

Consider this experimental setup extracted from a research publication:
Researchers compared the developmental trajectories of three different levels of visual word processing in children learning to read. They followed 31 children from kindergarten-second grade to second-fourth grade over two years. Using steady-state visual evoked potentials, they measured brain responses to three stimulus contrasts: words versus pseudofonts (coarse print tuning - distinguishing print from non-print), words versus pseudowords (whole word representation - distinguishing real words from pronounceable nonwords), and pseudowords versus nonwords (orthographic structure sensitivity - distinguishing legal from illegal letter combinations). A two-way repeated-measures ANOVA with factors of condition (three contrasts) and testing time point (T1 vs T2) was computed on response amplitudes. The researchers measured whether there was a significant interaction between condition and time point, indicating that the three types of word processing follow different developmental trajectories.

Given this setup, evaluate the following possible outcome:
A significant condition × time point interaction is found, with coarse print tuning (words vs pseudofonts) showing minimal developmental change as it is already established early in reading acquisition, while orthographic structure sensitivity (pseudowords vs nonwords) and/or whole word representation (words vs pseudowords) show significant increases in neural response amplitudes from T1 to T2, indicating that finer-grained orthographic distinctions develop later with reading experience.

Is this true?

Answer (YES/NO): YES